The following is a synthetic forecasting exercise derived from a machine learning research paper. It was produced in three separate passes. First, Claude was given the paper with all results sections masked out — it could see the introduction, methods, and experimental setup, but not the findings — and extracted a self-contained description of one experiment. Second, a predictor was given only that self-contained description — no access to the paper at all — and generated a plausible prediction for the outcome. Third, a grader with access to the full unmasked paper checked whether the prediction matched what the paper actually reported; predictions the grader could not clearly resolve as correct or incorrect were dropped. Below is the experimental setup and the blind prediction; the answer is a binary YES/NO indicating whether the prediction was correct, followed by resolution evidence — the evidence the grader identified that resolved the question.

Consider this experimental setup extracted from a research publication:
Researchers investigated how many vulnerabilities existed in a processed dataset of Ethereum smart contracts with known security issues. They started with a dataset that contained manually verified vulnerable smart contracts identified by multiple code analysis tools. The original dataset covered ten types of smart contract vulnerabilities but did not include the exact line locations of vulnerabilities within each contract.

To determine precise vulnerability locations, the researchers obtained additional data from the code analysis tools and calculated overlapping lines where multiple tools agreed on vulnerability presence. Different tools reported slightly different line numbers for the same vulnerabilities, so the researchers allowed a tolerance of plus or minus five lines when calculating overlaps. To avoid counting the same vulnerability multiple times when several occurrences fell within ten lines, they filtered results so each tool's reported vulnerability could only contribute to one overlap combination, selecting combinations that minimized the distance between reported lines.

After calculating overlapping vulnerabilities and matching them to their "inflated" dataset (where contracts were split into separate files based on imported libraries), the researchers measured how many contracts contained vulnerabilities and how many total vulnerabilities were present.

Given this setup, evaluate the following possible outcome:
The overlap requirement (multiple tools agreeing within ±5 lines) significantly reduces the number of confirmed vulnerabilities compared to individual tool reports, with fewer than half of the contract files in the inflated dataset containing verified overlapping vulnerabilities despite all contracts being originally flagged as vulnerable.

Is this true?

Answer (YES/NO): NO